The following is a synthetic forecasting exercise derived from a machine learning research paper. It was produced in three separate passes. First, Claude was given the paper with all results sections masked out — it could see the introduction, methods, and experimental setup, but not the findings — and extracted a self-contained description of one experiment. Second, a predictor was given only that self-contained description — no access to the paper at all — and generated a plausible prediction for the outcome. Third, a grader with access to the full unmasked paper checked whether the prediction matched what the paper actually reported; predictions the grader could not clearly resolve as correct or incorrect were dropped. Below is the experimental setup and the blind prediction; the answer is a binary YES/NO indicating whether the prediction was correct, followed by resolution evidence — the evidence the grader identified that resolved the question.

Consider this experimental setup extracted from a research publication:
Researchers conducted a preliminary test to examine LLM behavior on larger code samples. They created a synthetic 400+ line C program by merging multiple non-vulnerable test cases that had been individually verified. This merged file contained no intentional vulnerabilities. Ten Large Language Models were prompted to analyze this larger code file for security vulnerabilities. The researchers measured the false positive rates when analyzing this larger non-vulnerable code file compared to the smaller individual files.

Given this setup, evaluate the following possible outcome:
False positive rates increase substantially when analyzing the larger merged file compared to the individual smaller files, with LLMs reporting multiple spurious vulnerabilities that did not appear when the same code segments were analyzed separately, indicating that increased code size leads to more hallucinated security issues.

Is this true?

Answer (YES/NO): YES